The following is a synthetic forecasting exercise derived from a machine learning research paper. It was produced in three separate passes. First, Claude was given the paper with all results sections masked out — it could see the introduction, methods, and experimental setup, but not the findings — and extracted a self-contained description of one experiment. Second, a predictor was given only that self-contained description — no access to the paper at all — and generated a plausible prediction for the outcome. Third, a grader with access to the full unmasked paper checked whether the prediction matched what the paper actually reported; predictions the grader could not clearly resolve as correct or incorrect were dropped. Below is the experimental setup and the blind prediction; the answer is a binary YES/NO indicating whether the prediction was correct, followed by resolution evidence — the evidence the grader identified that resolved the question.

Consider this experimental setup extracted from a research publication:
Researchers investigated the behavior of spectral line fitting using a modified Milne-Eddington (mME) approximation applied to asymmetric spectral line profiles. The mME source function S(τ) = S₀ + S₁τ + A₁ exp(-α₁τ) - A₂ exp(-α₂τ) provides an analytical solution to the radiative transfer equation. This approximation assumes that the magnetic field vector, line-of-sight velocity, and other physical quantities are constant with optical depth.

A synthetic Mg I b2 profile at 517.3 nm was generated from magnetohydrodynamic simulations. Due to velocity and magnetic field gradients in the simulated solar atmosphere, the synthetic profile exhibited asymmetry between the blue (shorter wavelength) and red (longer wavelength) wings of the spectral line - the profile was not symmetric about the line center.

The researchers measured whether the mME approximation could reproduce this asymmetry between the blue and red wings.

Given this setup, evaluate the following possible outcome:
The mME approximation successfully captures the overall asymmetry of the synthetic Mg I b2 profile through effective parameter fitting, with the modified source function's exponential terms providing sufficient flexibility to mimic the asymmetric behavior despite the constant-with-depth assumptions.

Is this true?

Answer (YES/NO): NO